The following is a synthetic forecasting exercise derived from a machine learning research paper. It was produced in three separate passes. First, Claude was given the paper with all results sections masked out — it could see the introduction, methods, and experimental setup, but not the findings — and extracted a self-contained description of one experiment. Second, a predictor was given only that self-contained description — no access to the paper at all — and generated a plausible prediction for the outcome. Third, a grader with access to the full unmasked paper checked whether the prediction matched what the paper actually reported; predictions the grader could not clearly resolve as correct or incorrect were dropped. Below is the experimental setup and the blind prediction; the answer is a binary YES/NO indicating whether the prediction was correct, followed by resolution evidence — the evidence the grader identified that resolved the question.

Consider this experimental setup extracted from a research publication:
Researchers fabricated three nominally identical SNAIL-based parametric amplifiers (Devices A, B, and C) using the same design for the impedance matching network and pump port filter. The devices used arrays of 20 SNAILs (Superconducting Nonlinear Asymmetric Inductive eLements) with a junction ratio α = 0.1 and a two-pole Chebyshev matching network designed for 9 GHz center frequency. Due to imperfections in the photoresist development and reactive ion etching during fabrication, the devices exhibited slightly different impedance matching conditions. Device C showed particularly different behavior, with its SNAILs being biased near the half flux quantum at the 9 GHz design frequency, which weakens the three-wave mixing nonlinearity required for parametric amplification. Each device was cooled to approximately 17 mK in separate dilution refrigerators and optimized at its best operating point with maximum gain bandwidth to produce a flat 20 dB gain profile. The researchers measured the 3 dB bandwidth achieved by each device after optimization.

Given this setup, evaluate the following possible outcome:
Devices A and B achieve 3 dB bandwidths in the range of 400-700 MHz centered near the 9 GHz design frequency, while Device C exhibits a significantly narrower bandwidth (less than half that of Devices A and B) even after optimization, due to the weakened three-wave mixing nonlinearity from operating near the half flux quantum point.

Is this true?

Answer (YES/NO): NO